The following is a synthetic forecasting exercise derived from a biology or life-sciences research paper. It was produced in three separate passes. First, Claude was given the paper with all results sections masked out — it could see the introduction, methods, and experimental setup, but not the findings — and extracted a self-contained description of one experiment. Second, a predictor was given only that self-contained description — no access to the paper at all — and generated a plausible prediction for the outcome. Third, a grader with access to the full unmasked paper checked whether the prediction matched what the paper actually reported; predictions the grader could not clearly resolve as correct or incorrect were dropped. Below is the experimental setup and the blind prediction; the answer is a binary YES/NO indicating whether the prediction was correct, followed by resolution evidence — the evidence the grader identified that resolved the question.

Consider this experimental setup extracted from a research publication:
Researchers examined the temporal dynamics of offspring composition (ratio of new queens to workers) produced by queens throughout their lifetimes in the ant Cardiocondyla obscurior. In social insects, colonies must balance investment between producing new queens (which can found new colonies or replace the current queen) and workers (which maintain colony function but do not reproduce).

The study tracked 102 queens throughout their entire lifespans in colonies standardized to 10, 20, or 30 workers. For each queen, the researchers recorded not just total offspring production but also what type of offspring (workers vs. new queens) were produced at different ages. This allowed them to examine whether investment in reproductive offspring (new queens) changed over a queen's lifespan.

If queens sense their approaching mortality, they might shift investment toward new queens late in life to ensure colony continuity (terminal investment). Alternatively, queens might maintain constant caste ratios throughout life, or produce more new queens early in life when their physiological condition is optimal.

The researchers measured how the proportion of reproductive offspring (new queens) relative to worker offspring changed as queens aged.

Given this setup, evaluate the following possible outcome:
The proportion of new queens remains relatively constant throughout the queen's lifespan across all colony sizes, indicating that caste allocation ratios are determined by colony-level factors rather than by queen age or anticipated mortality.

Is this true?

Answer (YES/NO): NO